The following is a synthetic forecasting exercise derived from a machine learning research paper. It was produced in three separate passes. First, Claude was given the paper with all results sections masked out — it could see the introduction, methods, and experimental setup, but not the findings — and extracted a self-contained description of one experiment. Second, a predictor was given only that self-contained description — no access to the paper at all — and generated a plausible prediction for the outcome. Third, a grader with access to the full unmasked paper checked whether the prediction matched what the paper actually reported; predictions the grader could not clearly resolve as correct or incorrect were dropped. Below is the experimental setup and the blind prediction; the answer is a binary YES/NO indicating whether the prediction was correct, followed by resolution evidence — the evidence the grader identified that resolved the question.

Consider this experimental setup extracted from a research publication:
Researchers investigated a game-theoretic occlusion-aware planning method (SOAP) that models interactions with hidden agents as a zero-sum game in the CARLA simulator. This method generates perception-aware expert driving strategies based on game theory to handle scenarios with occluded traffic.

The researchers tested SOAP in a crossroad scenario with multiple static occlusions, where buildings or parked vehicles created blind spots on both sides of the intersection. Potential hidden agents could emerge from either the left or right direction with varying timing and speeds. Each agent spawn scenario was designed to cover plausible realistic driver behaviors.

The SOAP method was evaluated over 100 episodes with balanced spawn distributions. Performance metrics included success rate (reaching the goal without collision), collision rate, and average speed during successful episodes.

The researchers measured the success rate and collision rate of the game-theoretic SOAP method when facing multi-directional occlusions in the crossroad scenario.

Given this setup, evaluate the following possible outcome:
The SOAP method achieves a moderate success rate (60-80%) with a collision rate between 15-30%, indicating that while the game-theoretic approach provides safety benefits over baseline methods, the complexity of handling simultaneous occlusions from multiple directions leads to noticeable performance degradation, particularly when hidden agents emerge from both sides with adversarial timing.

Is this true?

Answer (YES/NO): NO